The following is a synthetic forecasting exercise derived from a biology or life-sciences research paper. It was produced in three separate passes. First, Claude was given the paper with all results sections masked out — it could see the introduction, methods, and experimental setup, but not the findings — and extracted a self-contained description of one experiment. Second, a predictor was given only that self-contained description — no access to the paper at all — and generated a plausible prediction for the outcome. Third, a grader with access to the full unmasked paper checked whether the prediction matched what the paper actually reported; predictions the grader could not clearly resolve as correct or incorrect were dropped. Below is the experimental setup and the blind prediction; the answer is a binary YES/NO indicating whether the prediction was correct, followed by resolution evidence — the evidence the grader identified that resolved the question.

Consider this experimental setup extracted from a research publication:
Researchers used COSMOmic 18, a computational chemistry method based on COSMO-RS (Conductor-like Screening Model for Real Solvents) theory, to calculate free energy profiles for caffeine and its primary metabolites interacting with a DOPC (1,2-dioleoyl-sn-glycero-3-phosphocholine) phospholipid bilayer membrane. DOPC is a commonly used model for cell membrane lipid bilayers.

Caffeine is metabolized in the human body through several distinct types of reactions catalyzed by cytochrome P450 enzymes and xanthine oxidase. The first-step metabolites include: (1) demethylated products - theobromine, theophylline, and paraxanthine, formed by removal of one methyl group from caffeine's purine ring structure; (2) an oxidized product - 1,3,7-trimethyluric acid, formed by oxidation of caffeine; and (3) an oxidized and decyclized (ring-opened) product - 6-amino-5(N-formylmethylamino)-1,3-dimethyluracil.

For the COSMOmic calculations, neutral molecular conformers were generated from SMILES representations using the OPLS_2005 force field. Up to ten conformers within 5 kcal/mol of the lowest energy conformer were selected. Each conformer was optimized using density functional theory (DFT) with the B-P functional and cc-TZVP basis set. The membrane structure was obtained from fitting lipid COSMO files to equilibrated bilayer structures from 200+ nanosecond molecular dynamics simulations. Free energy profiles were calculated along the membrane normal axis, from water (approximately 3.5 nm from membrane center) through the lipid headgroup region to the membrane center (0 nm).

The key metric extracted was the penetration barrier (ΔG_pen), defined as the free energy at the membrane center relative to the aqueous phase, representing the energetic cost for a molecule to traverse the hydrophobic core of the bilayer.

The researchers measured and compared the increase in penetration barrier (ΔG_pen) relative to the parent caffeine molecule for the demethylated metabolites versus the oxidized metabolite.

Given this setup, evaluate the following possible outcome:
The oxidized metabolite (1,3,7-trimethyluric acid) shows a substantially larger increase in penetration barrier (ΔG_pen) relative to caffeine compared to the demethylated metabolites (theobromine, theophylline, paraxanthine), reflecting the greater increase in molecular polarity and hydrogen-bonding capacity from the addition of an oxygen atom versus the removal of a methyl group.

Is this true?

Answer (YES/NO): YES